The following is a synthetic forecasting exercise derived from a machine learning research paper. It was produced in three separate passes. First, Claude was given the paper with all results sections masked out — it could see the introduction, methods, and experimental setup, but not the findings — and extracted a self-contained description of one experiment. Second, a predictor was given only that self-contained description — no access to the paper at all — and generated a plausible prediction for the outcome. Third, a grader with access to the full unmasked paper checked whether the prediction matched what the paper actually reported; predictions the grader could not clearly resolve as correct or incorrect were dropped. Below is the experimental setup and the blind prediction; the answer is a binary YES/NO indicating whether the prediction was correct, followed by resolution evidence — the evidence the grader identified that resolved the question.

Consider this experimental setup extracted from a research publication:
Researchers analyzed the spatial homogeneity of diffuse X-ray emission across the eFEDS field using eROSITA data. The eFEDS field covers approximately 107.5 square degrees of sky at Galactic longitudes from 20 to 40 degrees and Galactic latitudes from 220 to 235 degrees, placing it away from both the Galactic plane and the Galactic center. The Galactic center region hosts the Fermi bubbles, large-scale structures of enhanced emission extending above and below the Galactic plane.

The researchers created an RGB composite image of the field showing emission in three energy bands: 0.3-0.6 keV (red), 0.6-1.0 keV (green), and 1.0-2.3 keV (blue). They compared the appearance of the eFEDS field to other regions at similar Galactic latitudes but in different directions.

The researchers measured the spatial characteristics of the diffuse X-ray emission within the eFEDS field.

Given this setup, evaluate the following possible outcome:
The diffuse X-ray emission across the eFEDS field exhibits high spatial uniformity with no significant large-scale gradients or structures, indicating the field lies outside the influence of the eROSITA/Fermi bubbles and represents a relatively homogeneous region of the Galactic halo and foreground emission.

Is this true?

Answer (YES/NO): YES